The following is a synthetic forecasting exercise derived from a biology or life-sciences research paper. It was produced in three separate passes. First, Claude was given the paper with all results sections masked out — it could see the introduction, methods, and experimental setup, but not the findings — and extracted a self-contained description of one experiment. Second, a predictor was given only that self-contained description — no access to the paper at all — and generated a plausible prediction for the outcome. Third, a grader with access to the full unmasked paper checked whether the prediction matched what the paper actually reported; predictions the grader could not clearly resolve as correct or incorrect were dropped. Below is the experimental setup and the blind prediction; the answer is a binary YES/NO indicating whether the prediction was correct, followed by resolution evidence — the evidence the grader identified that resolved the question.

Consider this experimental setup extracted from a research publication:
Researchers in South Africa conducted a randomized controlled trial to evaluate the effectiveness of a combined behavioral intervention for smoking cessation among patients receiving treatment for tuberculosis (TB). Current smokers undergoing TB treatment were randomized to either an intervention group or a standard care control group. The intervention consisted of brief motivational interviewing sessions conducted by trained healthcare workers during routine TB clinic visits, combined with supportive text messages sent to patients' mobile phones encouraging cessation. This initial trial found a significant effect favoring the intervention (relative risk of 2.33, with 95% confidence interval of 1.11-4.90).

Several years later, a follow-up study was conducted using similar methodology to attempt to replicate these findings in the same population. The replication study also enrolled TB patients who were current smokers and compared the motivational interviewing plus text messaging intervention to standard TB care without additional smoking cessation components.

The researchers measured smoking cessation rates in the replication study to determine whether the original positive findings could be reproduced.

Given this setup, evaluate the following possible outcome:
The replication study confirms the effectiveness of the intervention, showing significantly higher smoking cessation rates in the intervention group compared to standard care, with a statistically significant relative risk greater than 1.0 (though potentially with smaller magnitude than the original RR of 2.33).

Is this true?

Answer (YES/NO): NO